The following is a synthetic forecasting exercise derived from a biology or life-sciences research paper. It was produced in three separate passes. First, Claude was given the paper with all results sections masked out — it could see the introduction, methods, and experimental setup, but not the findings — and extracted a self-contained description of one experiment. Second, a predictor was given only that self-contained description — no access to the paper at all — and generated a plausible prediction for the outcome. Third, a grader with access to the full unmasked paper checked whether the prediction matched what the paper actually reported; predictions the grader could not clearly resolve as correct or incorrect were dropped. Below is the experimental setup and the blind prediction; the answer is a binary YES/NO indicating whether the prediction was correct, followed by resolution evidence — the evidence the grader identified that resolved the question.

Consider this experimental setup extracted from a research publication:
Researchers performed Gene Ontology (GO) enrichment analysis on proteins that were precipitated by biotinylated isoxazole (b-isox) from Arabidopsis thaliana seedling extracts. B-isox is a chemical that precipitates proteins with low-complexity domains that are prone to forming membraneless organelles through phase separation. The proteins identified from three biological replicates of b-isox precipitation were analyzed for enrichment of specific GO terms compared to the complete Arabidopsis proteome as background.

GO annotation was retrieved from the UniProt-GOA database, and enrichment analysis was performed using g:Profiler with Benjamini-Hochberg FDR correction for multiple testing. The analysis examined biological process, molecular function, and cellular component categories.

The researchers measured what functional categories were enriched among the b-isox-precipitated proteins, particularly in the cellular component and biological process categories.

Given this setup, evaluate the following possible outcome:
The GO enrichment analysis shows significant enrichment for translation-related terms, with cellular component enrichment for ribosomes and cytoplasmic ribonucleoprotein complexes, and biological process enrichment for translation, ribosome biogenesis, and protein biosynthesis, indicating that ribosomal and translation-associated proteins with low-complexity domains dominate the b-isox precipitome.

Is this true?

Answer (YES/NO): NO